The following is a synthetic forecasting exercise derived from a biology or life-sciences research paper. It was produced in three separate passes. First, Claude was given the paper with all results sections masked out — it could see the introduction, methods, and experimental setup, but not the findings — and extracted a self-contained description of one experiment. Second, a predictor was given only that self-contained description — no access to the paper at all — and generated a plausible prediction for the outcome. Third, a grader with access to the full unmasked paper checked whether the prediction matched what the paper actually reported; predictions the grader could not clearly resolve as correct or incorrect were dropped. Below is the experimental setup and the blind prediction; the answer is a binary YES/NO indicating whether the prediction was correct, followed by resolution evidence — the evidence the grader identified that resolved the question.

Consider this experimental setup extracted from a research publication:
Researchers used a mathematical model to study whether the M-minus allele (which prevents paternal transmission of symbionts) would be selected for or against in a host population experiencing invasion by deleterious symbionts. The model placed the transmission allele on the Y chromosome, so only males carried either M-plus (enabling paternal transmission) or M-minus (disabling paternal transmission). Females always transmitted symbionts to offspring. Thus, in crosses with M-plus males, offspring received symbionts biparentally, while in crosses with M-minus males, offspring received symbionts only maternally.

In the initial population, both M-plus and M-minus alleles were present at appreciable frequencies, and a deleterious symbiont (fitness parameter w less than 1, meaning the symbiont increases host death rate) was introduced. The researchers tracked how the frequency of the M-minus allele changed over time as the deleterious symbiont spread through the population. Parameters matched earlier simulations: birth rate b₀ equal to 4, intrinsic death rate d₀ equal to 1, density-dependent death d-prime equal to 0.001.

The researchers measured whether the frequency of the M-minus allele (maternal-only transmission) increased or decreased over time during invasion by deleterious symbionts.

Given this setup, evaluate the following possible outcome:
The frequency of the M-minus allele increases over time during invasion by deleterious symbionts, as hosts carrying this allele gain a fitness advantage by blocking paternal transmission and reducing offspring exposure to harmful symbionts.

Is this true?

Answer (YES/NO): YES